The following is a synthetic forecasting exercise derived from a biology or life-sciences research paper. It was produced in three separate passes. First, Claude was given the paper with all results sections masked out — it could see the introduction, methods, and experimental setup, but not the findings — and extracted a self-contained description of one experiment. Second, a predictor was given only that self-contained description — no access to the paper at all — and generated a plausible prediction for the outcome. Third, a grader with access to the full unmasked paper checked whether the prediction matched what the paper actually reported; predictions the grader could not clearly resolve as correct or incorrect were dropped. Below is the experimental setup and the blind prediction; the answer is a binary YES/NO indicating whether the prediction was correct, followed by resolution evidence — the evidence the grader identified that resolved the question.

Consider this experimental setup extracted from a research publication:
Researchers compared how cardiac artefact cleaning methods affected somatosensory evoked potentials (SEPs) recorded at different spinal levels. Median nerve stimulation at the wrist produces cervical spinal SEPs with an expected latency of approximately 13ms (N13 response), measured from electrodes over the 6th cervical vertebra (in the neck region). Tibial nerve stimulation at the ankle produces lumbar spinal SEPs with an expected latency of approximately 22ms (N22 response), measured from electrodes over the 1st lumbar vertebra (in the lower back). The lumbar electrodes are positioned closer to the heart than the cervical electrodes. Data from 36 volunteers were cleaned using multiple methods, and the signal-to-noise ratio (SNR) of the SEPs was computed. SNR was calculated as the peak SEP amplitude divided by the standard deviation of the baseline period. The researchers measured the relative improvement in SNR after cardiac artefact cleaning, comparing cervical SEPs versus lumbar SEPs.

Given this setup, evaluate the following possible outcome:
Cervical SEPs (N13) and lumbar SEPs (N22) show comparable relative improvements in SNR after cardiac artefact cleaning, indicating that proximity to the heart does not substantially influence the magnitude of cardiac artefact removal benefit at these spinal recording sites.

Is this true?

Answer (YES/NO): YES